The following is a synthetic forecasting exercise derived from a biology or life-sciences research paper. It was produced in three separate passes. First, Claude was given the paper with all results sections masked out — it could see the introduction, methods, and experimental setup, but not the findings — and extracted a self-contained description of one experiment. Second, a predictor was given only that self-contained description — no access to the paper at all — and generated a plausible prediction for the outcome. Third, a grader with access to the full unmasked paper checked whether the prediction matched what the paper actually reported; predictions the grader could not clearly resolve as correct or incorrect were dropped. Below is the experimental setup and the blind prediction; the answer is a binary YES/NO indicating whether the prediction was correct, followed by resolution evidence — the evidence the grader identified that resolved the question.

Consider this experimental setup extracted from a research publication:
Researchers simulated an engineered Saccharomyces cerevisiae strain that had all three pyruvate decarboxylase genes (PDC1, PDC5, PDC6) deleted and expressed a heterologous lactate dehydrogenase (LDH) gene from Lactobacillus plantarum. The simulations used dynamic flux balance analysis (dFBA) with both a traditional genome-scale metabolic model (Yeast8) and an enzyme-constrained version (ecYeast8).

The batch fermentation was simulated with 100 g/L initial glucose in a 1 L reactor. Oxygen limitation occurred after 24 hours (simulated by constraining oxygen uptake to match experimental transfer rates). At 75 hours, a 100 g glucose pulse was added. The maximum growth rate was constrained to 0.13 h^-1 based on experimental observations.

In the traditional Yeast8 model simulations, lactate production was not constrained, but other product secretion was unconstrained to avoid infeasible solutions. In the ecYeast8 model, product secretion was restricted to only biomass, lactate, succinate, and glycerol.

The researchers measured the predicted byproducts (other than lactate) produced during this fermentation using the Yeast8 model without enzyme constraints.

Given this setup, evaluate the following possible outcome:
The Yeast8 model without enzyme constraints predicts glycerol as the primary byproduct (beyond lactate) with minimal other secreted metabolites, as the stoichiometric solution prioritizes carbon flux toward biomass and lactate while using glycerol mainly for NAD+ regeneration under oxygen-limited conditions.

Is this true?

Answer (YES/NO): NO